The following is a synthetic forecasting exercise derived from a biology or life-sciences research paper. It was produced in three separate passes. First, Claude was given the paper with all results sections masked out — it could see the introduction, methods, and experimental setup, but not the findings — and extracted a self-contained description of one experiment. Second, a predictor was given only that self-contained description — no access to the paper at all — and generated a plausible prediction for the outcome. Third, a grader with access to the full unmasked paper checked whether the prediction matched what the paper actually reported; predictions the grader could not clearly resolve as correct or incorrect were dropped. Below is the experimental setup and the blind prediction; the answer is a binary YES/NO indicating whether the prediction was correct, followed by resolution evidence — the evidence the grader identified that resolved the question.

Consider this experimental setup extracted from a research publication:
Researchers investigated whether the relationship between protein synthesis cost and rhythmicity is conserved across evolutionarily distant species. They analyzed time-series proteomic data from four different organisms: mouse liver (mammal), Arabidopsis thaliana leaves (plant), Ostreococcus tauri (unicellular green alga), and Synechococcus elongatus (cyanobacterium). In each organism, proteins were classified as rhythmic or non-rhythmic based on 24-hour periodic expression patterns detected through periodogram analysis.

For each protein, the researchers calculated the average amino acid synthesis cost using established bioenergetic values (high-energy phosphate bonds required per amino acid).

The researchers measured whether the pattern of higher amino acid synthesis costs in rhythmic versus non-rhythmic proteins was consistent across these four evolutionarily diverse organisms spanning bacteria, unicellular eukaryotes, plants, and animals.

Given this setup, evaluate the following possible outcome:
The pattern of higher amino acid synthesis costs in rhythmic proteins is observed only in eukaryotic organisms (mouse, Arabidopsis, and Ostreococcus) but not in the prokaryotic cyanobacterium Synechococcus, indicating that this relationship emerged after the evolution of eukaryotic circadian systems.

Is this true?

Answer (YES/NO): NO